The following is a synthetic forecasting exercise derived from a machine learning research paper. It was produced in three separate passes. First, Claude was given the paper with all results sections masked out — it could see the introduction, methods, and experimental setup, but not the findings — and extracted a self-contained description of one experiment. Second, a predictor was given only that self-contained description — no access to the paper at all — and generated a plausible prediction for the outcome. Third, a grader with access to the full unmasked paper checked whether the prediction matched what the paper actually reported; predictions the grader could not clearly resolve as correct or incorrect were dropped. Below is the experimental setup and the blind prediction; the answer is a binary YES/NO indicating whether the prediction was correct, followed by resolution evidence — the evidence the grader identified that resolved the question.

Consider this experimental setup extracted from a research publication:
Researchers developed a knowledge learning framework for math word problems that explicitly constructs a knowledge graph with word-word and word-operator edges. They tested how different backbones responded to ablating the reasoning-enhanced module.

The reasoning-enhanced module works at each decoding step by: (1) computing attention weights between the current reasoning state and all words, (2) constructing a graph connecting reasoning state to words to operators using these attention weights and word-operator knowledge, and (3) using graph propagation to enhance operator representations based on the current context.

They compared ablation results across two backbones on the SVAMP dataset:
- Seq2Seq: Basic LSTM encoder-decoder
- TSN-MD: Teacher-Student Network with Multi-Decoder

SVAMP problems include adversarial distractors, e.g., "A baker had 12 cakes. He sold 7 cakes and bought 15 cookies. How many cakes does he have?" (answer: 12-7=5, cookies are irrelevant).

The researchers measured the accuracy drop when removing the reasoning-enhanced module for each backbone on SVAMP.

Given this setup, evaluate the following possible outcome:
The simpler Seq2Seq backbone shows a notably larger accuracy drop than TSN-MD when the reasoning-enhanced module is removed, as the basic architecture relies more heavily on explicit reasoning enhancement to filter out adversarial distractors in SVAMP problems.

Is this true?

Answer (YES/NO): YES